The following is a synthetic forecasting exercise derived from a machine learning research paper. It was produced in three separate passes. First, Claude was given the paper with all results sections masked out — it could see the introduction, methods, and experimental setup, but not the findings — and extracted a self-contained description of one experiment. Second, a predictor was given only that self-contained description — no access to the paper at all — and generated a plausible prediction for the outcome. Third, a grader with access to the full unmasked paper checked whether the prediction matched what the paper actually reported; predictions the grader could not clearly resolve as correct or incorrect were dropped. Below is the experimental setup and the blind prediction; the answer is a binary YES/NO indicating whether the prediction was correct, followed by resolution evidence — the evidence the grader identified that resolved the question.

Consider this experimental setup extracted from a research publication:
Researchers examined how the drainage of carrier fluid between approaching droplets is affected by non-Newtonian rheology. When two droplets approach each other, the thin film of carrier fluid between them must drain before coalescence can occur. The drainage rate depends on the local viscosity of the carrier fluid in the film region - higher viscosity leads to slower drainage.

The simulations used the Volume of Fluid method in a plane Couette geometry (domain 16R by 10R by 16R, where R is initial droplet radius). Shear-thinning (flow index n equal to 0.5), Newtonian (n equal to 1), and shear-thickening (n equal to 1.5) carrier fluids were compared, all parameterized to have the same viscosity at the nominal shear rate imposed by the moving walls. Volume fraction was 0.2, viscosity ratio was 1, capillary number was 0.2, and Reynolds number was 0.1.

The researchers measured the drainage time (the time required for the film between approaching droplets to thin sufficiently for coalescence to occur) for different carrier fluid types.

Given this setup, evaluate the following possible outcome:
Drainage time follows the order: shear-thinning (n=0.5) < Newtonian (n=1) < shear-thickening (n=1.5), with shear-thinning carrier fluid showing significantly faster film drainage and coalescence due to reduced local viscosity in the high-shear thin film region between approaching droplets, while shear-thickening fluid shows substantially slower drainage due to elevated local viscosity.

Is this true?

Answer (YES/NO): YES